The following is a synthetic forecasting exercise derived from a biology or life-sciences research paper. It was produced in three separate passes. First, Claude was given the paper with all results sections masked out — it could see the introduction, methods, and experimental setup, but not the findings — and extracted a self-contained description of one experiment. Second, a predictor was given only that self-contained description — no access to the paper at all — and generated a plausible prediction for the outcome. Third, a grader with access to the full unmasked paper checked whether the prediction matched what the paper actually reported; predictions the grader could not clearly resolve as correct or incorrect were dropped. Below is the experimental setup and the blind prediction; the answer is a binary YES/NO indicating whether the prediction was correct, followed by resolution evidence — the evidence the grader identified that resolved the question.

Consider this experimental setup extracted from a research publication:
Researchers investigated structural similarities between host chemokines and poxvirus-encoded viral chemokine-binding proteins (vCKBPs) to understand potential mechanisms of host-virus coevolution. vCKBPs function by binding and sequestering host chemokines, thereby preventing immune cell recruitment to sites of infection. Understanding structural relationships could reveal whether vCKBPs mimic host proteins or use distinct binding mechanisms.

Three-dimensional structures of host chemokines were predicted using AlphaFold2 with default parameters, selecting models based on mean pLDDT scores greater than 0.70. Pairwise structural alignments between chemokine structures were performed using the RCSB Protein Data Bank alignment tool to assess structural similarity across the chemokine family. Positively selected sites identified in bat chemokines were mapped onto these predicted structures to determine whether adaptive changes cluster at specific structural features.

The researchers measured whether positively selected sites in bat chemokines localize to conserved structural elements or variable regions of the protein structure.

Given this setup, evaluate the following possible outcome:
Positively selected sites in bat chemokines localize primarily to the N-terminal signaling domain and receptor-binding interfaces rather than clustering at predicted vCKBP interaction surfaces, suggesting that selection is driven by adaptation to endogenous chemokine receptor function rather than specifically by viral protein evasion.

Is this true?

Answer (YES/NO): NO